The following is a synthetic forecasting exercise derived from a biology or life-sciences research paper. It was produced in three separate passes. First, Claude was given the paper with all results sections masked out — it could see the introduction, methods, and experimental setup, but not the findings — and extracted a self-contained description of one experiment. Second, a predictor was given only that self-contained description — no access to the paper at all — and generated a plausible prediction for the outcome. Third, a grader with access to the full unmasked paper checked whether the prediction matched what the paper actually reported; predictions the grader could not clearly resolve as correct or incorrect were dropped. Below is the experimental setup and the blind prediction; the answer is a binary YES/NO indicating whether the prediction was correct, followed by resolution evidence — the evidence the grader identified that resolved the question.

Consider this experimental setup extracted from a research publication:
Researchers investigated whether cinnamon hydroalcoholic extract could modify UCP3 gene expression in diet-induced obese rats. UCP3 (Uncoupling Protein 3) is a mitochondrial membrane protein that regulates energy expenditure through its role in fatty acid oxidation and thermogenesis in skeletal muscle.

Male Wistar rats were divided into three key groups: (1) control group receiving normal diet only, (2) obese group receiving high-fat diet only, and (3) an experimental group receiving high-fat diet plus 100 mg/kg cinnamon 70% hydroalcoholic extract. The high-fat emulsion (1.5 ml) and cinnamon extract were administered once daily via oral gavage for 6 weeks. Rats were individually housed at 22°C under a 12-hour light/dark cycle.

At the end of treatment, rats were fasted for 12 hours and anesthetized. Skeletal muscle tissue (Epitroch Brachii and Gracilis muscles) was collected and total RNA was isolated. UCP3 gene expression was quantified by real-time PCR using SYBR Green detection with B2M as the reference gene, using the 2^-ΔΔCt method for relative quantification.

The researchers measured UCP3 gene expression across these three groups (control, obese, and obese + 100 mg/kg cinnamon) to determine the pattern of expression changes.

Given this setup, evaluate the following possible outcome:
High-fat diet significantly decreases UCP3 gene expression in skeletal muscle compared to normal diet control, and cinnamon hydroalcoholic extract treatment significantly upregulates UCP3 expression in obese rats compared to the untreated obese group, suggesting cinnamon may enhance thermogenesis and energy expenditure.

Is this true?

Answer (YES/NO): YES